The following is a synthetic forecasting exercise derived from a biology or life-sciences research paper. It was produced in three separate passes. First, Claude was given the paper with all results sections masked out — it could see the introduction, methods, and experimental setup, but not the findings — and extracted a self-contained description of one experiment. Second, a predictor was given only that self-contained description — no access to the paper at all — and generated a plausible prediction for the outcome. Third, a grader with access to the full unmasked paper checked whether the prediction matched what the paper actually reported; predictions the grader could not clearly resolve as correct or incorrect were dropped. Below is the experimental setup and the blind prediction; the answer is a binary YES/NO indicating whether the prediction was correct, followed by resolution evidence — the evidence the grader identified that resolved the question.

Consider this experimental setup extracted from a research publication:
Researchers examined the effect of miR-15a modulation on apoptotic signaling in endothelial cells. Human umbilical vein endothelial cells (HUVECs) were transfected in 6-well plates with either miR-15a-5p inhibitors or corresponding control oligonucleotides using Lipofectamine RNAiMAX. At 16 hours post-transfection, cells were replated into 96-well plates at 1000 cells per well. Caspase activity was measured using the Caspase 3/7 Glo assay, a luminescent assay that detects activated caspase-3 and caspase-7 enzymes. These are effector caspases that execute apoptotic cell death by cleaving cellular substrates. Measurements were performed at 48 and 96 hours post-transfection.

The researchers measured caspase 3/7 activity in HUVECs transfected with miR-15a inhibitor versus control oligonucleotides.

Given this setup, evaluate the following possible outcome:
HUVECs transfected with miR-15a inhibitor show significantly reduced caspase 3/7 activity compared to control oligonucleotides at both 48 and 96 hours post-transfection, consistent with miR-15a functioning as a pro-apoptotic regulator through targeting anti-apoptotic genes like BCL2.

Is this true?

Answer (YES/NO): NO